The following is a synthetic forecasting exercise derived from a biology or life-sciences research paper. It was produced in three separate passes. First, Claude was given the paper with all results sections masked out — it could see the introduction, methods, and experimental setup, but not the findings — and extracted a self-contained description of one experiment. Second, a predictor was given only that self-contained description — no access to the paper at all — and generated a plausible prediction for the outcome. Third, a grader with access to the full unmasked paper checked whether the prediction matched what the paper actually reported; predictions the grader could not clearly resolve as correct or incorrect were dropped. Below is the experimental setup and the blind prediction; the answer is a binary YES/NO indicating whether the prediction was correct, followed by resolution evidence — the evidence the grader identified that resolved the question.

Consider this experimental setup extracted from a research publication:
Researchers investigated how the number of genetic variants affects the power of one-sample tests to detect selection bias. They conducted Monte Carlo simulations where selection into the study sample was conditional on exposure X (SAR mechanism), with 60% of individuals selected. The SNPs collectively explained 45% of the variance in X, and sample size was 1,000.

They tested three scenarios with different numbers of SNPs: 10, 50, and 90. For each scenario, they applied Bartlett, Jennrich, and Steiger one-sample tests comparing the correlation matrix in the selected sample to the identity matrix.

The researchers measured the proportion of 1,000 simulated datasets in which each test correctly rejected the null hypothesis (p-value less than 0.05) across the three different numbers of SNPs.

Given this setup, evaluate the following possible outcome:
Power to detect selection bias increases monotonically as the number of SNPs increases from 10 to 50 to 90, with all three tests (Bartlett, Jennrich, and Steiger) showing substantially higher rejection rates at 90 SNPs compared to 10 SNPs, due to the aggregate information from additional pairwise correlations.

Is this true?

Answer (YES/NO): NO